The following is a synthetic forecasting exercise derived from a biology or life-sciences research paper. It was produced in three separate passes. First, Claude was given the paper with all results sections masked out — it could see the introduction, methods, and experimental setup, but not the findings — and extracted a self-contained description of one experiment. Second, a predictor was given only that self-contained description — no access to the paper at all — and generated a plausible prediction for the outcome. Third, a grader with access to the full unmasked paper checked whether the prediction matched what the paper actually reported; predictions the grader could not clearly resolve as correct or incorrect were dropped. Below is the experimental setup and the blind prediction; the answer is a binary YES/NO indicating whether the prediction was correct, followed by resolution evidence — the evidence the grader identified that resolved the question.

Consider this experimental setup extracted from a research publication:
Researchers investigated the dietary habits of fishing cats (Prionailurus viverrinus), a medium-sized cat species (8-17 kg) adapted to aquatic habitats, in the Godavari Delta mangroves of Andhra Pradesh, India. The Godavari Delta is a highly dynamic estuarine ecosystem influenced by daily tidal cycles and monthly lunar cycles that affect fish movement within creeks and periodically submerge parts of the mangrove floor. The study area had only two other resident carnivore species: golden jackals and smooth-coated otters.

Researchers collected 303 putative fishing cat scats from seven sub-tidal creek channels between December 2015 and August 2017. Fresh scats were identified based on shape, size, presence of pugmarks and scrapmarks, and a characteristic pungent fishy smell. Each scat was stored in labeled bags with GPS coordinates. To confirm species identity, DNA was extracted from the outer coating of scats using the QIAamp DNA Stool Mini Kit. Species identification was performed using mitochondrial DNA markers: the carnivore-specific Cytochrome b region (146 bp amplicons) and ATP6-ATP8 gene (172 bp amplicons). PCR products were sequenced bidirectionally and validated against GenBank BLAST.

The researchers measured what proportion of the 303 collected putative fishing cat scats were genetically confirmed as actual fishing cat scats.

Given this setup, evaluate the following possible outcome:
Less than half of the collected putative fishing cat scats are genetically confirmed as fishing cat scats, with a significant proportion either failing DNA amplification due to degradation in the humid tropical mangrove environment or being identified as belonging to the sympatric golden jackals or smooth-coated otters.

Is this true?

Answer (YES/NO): YES